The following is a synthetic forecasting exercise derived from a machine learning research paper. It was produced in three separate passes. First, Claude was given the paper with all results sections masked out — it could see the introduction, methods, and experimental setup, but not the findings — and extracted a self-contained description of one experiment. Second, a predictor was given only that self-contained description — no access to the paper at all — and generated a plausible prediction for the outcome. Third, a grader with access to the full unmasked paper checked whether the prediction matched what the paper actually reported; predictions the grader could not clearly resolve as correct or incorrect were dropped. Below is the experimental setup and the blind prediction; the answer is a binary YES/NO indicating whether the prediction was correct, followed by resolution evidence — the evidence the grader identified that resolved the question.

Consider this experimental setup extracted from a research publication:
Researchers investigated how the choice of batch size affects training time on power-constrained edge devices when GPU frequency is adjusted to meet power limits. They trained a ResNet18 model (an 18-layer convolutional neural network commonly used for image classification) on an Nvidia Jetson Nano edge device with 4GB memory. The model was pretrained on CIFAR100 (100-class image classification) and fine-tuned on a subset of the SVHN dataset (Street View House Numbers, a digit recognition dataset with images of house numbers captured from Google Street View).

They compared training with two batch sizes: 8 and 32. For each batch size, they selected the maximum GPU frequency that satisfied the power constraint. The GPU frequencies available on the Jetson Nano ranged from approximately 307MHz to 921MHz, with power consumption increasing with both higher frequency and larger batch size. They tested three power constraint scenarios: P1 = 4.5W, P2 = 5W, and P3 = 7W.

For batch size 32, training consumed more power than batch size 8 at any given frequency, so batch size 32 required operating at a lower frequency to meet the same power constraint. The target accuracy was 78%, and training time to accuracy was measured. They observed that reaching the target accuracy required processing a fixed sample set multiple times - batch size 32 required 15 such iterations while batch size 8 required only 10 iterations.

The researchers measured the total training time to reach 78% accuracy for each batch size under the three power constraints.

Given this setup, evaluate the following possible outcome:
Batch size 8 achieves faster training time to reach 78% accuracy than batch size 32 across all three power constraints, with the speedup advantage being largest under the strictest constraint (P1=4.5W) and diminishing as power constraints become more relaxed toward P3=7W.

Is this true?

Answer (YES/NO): NO